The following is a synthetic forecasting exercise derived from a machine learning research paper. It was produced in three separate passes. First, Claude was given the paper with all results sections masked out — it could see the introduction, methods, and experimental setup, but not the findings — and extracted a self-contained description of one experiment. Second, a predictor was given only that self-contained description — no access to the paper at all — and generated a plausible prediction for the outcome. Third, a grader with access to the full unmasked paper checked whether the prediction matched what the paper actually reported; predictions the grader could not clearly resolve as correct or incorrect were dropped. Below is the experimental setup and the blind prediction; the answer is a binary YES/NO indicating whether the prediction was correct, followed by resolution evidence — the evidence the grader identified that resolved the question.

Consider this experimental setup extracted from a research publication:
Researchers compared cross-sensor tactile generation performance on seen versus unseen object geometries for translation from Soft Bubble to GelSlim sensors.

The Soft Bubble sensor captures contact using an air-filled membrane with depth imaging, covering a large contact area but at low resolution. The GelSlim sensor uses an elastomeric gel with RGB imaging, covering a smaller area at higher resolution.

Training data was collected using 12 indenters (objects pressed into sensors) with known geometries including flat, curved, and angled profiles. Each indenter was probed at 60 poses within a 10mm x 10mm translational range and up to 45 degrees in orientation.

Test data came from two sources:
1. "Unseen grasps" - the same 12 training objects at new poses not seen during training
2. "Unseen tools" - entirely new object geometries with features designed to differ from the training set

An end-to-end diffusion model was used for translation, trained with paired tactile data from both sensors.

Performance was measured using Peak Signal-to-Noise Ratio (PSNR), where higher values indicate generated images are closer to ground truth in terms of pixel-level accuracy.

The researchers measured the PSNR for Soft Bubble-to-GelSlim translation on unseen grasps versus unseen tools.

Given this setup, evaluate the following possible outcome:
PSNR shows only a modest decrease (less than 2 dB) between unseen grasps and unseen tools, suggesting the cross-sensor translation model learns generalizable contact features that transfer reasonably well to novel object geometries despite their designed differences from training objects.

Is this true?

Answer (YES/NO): NO